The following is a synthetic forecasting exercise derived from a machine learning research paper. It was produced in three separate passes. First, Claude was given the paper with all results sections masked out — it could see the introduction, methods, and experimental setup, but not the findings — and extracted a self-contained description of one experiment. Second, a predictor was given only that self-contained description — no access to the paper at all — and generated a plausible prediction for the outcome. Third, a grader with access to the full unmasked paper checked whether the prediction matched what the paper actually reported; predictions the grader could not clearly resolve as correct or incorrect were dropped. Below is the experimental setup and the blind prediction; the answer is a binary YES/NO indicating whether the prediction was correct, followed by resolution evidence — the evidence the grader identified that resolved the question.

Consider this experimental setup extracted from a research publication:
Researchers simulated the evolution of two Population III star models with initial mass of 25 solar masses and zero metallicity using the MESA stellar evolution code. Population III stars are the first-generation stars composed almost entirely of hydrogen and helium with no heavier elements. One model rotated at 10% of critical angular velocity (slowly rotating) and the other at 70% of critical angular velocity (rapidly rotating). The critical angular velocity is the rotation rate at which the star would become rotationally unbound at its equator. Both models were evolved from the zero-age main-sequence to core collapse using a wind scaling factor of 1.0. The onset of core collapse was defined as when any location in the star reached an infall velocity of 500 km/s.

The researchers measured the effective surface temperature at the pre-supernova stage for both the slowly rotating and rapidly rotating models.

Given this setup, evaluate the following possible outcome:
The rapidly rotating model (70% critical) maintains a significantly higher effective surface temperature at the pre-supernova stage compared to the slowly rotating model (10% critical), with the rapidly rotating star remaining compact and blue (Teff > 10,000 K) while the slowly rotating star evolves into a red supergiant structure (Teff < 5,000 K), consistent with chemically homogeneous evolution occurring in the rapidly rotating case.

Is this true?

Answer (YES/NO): NO